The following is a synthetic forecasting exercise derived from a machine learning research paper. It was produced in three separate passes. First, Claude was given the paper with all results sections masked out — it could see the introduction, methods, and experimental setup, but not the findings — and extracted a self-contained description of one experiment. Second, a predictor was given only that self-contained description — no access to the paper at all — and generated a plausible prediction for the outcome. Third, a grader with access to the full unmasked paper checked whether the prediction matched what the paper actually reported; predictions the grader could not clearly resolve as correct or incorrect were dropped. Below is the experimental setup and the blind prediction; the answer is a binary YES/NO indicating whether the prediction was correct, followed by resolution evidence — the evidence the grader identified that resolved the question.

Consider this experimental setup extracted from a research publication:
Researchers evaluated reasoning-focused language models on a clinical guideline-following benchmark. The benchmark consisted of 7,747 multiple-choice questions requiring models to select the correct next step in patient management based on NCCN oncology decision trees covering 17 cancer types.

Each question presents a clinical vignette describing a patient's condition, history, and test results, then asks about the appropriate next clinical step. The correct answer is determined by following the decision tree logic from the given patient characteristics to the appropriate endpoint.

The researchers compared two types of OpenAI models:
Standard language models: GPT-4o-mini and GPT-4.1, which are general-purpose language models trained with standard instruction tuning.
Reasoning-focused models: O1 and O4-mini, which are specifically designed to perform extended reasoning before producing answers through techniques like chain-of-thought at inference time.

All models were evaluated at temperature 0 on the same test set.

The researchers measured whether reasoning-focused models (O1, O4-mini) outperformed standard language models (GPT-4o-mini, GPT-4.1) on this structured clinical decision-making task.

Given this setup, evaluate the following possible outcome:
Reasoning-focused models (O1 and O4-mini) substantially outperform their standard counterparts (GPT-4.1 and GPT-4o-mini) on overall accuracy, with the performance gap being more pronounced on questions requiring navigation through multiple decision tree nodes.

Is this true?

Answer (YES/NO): NO